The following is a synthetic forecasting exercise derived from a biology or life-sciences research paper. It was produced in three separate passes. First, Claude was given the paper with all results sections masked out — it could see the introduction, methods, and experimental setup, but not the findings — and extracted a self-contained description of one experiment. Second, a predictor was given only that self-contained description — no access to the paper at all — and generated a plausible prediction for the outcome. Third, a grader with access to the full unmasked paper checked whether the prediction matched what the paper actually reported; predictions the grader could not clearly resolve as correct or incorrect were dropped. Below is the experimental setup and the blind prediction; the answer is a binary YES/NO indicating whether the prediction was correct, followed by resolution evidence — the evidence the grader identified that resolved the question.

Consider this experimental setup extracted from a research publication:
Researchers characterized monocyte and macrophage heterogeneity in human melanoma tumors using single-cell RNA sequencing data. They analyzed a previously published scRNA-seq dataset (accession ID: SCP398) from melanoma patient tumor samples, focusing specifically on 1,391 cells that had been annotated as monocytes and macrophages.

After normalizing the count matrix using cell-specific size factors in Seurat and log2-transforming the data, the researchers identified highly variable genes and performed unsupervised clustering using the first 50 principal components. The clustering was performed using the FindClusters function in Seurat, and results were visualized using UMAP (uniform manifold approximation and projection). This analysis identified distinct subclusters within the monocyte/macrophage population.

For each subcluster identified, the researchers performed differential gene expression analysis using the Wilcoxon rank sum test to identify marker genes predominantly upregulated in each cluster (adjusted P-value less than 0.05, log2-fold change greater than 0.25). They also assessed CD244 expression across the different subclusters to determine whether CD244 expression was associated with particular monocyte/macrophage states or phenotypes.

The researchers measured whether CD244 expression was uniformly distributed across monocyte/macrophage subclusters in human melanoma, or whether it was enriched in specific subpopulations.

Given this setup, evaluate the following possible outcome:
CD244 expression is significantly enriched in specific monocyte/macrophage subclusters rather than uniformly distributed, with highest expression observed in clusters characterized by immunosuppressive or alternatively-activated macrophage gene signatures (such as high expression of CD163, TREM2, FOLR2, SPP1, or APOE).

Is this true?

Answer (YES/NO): NO